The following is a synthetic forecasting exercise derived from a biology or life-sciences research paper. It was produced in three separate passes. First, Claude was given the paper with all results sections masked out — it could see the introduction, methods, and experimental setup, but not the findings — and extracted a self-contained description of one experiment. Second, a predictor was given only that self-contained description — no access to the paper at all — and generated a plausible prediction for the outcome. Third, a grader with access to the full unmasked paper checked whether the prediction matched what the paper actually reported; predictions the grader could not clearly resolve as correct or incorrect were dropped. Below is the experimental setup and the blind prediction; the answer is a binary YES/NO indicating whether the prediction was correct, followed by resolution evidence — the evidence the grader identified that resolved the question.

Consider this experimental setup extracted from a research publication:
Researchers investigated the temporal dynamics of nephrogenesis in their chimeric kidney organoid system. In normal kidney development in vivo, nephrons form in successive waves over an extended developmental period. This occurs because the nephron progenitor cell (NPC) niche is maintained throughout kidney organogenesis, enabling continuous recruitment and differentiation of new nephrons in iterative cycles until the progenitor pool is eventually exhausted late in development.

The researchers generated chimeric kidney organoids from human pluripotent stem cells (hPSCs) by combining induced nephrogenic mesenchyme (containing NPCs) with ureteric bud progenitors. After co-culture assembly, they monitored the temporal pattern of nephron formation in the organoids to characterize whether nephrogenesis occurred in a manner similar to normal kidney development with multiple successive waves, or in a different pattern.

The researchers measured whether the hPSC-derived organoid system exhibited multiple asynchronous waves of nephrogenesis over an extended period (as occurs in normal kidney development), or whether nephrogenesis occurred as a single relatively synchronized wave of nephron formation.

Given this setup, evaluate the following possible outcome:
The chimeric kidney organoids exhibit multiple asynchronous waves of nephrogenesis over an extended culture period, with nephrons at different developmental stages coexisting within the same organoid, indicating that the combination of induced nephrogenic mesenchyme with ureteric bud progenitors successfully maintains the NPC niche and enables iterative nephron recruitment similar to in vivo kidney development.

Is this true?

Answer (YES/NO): NO